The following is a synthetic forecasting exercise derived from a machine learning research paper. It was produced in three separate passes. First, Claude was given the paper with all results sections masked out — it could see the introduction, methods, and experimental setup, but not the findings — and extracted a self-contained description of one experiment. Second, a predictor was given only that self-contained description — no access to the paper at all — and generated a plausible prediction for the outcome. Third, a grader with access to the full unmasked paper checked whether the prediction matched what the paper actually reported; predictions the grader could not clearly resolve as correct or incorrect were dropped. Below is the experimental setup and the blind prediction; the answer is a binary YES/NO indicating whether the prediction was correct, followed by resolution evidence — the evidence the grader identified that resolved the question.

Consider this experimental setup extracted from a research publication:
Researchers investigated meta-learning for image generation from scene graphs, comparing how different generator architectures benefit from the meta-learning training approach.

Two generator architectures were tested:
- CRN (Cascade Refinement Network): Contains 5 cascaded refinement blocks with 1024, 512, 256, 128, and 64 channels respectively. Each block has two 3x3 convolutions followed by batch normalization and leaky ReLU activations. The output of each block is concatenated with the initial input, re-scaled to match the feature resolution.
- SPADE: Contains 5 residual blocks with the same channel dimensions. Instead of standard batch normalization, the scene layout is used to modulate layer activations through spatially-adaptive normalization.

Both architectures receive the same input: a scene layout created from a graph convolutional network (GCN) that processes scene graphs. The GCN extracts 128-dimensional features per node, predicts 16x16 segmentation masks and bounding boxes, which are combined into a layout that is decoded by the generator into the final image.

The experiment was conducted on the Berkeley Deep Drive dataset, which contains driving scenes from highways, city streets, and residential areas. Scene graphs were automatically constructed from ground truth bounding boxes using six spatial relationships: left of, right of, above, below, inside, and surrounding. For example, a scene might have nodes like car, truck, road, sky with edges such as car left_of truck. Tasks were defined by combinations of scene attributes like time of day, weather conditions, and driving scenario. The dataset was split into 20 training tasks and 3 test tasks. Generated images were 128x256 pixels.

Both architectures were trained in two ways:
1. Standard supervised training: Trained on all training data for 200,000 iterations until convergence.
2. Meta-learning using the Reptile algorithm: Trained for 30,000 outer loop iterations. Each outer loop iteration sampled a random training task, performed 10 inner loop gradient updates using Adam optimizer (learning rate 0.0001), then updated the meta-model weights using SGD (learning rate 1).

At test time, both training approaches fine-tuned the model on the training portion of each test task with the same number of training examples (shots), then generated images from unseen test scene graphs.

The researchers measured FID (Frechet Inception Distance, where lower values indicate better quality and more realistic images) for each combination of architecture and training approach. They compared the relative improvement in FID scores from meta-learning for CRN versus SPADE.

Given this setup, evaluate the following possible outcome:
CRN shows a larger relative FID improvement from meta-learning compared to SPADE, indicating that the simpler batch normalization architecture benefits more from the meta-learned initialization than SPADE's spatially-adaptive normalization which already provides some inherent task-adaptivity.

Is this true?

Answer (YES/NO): NO